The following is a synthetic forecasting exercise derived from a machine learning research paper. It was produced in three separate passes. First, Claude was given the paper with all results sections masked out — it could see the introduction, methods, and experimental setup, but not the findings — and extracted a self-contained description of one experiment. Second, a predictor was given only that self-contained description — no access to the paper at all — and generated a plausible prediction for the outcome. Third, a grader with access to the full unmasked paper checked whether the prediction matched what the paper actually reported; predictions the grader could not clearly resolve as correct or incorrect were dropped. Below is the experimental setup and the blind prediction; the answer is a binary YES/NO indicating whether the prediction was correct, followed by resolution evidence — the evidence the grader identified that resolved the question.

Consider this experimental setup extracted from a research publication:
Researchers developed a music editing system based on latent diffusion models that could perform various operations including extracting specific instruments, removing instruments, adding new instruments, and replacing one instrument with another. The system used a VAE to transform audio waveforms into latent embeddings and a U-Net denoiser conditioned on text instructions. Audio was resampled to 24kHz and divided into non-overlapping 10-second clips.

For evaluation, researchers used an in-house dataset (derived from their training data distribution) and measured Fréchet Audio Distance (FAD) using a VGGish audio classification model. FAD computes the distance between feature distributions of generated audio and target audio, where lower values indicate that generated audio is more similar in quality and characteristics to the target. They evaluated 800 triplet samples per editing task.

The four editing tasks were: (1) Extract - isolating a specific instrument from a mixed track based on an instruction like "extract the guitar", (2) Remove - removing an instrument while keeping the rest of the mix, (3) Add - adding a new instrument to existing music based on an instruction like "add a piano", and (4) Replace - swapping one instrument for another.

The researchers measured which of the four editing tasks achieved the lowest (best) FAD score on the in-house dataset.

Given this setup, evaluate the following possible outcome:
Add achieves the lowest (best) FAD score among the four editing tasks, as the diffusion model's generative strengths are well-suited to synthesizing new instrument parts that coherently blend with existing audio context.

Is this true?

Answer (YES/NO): YES